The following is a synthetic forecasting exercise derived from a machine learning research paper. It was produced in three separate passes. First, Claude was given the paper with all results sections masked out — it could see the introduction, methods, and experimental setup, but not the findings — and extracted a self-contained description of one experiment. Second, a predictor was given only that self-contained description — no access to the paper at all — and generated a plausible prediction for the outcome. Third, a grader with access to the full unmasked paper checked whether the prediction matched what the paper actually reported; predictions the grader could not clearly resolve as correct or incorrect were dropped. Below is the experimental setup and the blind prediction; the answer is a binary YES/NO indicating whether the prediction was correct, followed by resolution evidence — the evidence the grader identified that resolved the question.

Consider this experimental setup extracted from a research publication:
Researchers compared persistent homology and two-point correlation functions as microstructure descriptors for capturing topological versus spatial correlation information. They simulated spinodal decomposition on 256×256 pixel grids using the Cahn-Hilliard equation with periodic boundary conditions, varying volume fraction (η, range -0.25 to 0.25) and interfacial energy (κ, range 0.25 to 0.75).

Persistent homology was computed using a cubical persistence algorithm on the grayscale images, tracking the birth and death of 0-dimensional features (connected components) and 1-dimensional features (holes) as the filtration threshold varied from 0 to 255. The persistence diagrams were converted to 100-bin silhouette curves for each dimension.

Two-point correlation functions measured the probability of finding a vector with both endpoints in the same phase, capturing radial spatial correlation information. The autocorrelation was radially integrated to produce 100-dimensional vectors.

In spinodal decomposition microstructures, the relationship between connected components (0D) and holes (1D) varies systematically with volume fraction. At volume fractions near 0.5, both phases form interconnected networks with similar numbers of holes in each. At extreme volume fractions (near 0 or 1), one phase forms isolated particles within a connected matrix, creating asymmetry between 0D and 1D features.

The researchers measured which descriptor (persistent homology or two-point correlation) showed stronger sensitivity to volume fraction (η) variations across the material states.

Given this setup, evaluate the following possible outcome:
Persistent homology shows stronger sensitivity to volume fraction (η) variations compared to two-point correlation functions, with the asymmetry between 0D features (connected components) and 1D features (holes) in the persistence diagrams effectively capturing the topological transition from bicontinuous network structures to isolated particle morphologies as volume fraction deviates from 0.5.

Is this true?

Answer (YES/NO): NO